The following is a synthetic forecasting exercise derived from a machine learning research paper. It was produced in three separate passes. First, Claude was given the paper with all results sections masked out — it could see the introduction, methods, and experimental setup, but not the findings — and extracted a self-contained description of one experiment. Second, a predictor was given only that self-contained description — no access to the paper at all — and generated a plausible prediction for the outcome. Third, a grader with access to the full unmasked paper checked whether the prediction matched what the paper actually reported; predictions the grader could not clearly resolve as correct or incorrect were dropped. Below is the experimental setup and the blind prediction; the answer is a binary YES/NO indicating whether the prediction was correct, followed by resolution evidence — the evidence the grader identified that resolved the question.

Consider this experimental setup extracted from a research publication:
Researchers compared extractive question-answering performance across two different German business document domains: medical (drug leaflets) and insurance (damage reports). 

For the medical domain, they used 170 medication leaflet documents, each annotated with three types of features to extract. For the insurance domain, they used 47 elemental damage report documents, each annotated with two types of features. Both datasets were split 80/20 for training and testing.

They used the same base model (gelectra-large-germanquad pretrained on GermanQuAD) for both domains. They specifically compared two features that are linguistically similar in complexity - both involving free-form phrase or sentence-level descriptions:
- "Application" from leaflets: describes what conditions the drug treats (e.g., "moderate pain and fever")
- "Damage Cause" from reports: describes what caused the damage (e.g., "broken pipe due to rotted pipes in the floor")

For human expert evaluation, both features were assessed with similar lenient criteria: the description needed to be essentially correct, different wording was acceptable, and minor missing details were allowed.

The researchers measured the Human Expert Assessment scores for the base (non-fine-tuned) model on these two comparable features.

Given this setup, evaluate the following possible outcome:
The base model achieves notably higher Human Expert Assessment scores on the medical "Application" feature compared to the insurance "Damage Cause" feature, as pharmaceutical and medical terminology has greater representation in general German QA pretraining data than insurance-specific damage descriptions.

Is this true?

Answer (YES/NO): NO